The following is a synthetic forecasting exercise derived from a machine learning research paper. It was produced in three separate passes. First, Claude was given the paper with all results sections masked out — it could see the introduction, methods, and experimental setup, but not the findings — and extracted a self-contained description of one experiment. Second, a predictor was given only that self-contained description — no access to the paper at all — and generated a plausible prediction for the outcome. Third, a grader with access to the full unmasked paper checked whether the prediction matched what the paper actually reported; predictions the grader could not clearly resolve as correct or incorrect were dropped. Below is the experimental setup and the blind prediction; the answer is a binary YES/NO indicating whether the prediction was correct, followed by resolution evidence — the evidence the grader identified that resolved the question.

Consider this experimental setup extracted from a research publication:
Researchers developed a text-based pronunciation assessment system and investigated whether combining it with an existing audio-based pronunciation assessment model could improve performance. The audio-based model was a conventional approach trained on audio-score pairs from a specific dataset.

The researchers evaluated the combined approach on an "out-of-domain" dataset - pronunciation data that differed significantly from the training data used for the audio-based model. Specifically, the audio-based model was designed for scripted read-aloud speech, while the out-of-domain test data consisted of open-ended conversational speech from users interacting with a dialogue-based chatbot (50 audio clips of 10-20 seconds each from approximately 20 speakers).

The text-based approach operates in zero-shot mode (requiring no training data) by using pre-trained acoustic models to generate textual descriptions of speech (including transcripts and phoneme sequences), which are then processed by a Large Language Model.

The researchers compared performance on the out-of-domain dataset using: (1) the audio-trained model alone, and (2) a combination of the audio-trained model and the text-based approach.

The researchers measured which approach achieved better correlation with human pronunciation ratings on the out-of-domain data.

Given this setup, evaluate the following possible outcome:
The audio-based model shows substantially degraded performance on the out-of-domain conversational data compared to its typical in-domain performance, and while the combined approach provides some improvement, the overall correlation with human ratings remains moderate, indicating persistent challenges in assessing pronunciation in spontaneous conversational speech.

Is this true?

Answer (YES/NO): NO